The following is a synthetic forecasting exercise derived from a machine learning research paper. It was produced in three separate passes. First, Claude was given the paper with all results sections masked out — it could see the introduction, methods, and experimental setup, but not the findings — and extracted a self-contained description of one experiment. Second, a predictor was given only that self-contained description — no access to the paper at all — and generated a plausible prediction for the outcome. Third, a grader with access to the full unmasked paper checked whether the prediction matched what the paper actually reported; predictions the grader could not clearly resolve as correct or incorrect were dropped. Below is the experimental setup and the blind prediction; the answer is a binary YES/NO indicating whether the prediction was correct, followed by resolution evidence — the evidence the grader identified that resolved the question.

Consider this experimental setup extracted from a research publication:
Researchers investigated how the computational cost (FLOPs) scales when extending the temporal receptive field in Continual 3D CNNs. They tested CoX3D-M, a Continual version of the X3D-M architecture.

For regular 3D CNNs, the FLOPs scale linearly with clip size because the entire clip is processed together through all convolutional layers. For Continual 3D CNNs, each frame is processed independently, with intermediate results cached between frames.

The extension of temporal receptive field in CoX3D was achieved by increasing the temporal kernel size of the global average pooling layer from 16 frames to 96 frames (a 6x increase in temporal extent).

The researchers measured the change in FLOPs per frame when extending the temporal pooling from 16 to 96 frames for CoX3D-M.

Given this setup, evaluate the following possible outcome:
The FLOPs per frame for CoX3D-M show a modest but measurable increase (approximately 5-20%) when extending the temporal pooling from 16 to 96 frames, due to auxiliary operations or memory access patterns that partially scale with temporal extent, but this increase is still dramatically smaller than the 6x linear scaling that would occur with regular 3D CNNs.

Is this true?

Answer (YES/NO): NO